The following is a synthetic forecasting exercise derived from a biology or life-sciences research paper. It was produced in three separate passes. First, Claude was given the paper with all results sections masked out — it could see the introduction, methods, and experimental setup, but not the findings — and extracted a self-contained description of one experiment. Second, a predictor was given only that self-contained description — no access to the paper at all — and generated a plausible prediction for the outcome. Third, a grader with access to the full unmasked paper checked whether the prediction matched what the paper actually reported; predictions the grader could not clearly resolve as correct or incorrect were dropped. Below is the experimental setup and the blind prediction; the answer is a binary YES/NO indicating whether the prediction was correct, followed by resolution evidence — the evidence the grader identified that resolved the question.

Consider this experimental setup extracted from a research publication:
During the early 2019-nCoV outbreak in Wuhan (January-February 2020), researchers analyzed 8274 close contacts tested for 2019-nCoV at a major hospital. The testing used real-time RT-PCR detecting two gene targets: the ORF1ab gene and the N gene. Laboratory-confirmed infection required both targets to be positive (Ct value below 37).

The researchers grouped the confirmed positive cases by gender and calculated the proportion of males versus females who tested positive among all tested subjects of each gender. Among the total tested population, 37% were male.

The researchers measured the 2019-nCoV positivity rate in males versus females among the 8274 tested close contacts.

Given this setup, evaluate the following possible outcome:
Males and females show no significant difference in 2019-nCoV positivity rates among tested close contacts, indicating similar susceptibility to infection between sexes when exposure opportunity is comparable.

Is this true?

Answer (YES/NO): NO